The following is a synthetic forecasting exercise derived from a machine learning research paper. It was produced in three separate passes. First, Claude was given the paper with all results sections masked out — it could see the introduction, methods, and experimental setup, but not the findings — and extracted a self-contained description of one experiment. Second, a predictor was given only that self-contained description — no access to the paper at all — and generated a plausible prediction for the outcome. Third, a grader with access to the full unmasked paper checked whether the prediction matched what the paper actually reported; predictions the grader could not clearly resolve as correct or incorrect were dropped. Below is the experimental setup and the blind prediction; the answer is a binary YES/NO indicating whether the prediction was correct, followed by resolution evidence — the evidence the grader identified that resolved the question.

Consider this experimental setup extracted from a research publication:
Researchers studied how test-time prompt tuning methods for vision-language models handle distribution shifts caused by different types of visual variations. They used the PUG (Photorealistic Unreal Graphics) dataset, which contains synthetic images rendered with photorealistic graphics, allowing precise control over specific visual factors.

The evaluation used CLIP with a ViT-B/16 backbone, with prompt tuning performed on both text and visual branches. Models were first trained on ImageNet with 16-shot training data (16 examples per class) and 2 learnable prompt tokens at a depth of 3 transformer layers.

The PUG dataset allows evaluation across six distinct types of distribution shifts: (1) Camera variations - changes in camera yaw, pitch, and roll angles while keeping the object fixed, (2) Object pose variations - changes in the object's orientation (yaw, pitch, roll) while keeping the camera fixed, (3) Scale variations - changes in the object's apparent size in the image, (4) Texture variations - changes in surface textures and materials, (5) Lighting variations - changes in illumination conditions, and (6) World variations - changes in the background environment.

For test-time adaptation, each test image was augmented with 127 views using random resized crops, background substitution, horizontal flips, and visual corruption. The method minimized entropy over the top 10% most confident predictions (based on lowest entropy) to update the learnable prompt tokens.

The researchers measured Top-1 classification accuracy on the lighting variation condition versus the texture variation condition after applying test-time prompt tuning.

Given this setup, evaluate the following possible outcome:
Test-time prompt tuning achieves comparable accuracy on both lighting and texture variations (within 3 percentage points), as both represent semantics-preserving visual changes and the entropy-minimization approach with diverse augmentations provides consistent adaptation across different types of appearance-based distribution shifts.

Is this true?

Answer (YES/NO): NO